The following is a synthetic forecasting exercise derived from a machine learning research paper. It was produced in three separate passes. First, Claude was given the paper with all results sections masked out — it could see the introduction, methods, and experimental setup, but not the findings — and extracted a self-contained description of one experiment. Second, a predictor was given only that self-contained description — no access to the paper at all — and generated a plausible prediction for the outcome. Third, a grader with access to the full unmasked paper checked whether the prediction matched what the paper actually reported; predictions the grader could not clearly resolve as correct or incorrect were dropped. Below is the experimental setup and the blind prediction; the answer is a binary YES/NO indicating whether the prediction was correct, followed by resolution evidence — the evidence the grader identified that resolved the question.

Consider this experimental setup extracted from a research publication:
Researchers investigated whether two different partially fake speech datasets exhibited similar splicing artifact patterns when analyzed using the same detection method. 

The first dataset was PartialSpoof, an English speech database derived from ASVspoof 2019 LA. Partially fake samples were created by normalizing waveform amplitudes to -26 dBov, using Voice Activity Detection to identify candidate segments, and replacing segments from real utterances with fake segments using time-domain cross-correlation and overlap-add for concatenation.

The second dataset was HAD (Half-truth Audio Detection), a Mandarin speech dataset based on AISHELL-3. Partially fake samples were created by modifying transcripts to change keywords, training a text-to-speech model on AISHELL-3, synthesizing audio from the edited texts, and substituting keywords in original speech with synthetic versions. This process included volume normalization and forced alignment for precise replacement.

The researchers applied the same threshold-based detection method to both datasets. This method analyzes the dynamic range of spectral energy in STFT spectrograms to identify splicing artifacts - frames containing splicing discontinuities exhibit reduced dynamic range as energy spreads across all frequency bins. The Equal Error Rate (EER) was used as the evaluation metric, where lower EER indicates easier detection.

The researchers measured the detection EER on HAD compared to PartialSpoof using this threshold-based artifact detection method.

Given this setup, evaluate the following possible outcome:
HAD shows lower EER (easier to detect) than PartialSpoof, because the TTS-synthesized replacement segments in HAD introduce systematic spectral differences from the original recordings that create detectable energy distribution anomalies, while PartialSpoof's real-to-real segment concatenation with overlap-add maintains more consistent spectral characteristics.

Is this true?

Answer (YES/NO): NO